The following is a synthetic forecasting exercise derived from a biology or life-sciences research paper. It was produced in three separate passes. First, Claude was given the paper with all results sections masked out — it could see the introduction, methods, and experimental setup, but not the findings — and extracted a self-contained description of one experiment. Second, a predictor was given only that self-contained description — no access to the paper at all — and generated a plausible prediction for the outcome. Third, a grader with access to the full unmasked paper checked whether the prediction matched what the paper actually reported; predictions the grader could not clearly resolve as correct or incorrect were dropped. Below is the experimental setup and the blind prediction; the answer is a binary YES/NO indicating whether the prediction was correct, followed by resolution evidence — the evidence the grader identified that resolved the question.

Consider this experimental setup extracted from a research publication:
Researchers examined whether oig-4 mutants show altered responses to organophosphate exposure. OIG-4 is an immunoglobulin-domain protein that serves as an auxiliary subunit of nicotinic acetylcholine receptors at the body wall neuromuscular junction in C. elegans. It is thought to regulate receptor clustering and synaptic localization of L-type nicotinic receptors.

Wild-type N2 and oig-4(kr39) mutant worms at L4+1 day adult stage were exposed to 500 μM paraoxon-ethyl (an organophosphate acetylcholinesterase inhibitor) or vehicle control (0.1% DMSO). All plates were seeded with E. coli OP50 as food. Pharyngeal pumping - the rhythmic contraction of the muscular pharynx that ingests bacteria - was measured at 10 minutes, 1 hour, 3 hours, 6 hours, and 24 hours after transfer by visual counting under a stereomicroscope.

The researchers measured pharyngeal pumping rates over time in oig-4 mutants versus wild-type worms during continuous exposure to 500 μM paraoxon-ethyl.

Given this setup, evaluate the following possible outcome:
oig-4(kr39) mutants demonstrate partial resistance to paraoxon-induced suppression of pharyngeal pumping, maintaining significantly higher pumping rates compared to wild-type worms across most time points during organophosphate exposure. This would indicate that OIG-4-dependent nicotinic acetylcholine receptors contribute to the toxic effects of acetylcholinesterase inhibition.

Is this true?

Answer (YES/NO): NO